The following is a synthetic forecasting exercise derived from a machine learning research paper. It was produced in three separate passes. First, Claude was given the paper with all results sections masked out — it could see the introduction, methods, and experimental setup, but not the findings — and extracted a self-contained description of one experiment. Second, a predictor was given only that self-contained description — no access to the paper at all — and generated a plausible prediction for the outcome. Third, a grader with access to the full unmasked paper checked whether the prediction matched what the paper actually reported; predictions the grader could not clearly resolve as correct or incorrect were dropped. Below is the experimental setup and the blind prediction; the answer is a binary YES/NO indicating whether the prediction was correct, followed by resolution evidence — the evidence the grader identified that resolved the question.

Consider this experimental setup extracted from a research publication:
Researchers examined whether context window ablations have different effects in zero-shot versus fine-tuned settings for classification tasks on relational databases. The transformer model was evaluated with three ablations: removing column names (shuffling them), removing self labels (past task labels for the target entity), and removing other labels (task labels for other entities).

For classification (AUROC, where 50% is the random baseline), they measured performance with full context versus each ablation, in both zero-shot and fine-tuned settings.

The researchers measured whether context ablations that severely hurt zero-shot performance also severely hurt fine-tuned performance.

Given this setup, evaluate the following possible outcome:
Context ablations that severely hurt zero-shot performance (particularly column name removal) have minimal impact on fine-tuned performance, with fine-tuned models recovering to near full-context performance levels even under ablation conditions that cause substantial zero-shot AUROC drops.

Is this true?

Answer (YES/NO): NO